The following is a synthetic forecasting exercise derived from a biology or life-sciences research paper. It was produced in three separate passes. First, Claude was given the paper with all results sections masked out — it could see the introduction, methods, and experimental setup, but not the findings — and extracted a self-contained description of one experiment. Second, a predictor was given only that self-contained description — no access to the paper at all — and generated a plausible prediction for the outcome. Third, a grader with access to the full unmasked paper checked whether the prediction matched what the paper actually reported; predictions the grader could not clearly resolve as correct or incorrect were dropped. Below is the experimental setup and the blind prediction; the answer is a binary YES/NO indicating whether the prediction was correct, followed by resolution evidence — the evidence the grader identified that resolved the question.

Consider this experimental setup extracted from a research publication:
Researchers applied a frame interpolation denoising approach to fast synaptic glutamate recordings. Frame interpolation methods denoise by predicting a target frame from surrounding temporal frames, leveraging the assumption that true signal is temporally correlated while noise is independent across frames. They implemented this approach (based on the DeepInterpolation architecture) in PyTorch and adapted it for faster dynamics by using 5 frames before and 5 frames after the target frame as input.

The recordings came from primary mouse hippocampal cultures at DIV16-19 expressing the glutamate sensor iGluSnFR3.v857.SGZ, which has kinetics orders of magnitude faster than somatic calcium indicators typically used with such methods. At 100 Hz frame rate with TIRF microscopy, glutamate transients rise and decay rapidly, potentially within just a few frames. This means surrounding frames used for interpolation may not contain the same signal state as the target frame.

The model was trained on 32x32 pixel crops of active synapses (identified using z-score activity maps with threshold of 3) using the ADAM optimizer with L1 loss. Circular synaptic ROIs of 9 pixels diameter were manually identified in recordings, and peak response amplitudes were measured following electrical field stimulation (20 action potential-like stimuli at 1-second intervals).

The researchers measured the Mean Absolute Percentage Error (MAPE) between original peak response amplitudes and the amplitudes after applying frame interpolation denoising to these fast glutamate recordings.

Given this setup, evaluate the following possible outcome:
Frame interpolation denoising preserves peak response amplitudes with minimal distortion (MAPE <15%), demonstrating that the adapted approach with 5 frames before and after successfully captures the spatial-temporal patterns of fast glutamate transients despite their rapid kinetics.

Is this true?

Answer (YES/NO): NO